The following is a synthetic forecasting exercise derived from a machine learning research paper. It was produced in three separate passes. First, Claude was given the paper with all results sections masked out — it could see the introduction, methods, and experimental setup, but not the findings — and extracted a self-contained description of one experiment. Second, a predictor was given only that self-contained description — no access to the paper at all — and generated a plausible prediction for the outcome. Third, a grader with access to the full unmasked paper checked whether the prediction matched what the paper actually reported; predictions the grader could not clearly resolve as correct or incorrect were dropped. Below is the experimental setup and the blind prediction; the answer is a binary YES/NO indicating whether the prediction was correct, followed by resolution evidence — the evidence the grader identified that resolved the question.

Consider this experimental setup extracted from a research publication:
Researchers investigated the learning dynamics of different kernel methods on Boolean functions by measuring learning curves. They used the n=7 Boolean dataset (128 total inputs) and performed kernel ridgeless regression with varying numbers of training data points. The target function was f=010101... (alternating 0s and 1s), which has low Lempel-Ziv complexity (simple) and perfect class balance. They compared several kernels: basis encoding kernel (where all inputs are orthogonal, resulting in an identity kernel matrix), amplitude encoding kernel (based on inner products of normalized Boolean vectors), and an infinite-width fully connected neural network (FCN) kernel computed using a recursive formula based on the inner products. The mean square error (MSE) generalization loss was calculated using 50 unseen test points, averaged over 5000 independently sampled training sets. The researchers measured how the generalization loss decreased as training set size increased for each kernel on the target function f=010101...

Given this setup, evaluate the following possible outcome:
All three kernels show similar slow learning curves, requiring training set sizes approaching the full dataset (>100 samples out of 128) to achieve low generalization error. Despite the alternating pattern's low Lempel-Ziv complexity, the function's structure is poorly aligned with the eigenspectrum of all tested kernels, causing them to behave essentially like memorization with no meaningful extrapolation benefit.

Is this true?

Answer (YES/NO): NO